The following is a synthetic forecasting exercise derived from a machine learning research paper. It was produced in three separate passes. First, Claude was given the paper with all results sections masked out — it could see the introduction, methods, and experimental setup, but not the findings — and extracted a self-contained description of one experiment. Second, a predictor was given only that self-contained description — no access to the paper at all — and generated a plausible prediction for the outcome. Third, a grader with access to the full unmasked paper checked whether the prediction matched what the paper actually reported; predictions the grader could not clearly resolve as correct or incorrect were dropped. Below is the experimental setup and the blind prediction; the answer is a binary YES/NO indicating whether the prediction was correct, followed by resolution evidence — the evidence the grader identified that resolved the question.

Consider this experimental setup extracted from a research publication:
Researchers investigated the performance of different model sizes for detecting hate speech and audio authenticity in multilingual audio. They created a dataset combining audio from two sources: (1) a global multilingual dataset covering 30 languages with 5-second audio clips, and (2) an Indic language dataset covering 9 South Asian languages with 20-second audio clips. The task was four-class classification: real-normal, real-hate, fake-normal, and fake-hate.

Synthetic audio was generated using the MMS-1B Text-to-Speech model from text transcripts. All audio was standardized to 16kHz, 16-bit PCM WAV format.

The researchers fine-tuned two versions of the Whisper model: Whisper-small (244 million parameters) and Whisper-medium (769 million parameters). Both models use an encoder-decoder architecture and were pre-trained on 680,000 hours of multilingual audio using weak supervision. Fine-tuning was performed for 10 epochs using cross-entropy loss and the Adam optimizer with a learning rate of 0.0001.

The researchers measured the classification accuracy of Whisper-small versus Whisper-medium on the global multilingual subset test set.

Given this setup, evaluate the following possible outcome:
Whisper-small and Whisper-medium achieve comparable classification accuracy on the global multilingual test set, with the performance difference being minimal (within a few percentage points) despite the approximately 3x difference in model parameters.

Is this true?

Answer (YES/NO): YES